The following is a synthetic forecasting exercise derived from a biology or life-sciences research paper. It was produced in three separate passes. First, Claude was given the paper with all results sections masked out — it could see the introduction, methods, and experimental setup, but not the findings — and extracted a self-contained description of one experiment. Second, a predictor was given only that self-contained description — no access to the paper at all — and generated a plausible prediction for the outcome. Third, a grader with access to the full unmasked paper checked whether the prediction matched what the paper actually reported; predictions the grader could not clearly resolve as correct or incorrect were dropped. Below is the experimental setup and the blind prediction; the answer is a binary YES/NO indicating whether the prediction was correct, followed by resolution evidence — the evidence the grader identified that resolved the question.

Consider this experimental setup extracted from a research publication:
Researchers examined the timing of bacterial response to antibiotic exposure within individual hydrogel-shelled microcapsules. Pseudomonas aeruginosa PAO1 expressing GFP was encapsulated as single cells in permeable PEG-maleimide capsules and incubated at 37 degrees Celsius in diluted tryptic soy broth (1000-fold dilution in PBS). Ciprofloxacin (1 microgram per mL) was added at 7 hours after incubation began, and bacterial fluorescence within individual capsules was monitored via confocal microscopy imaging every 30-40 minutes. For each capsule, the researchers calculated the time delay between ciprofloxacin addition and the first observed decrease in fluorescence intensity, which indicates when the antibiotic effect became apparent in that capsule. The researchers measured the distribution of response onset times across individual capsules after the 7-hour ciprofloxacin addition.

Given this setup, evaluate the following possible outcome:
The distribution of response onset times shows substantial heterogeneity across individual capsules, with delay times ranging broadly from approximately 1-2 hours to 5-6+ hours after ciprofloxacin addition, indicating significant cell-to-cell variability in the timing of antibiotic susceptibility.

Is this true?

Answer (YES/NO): NO